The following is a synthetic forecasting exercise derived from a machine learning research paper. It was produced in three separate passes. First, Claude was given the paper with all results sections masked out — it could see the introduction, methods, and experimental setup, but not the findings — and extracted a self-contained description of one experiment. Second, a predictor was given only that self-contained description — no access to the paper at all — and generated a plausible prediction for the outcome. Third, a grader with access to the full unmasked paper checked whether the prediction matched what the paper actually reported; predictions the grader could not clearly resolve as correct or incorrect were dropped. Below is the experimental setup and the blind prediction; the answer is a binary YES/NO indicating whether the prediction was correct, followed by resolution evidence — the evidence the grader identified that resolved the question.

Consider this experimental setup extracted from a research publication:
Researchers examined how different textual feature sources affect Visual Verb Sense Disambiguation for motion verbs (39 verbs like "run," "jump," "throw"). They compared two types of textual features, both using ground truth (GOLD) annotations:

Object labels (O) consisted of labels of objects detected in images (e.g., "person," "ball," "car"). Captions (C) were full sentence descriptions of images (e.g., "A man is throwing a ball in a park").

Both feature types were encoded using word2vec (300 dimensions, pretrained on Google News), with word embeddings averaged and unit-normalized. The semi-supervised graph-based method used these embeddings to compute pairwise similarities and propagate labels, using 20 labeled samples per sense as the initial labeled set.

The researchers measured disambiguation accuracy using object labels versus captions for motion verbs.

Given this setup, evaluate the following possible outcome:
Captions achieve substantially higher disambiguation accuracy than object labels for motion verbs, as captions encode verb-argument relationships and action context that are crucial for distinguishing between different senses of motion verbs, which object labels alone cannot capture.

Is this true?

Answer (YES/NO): NO